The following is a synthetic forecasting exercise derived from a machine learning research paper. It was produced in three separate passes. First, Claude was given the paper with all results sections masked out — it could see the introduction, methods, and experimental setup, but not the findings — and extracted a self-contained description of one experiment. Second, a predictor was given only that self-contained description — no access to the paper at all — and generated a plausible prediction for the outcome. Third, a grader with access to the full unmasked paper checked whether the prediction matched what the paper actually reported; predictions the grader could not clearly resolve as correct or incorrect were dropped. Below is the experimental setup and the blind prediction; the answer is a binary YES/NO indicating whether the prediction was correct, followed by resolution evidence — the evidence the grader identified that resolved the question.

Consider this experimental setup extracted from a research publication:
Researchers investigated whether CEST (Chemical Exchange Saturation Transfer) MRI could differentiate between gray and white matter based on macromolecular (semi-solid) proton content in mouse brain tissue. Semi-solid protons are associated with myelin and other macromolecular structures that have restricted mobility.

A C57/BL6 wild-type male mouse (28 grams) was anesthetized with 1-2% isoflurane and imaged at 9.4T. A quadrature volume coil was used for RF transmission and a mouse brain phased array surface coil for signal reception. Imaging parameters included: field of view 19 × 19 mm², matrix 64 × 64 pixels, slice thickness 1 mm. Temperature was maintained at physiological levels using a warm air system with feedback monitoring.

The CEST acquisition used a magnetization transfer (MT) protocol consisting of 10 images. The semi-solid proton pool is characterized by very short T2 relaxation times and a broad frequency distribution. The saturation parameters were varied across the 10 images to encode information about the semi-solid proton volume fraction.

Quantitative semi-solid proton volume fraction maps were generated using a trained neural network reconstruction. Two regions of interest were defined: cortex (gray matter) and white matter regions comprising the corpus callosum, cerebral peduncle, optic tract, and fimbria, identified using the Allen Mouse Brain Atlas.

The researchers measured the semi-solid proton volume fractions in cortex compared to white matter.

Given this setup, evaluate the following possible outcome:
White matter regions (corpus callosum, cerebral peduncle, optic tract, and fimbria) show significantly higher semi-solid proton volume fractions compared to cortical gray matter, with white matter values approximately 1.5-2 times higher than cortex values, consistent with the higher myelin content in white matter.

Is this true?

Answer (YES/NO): YES